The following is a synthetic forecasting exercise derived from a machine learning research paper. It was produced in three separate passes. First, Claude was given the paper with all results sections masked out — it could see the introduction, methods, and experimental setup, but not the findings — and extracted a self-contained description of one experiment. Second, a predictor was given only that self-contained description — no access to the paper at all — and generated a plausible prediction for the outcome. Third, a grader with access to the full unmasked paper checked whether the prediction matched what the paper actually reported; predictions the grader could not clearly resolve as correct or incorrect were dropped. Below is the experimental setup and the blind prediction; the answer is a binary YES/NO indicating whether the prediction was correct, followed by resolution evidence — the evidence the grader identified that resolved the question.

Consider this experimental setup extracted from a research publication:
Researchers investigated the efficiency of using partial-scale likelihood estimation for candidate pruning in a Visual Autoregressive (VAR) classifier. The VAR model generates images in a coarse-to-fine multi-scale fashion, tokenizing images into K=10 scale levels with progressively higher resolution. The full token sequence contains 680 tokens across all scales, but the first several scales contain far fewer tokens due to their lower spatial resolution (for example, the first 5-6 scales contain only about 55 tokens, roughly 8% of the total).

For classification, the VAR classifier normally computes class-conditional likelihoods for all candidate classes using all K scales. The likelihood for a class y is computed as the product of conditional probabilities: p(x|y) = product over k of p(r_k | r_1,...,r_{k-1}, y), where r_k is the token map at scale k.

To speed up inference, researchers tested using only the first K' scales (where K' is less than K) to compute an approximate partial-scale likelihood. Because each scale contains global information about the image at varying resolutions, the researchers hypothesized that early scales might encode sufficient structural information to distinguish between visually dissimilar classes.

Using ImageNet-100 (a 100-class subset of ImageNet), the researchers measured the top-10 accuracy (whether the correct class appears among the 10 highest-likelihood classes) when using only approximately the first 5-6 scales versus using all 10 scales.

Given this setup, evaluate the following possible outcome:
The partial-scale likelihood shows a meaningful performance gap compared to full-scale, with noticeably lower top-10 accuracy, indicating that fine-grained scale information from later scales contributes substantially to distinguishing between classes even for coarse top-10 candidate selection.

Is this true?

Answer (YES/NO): NO